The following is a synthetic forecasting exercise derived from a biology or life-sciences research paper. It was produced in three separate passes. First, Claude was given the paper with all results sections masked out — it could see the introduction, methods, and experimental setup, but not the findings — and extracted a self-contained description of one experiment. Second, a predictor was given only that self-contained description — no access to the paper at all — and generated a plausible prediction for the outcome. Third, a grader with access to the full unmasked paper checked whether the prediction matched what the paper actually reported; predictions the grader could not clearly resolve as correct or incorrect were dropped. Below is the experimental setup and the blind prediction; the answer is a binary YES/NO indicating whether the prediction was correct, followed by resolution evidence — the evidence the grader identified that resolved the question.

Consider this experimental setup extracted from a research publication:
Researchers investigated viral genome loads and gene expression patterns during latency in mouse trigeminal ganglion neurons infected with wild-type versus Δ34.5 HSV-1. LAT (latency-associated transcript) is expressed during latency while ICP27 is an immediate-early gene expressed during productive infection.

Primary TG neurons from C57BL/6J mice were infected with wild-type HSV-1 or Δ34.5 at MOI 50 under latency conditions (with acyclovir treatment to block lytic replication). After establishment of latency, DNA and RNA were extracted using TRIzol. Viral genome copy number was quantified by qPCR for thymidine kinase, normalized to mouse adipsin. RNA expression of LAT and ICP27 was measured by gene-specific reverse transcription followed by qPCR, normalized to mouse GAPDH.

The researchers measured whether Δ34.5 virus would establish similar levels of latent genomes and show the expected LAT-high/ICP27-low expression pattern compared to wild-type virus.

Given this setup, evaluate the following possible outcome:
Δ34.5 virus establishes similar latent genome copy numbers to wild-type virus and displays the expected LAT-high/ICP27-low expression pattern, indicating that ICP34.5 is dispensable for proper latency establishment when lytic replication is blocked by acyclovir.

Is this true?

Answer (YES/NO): NO